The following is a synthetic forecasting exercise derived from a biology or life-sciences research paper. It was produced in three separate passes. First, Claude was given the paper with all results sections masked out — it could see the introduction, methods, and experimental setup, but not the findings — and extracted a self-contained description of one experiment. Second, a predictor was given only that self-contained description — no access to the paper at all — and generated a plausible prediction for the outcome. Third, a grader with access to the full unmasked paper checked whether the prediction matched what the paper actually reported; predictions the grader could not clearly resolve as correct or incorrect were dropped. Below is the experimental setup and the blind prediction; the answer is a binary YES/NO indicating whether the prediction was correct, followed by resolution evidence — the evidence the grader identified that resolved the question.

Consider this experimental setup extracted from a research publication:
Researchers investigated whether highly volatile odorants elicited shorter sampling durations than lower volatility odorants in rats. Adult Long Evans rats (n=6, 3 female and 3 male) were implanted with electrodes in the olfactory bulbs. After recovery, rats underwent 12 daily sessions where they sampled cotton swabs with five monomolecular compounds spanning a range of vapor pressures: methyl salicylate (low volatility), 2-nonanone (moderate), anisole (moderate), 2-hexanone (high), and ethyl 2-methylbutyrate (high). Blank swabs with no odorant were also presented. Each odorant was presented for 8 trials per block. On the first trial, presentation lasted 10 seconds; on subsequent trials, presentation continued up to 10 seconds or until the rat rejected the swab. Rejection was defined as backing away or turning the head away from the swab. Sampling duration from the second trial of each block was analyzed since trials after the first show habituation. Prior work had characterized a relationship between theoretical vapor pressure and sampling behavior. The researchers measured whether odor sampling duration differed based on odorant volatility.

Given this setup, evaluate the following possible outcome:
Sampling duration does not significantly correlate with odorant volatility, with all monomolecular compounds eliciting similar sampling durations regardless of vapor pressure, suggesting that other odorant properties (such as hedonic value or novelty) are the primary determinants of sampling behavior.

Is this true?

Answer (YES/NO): NO